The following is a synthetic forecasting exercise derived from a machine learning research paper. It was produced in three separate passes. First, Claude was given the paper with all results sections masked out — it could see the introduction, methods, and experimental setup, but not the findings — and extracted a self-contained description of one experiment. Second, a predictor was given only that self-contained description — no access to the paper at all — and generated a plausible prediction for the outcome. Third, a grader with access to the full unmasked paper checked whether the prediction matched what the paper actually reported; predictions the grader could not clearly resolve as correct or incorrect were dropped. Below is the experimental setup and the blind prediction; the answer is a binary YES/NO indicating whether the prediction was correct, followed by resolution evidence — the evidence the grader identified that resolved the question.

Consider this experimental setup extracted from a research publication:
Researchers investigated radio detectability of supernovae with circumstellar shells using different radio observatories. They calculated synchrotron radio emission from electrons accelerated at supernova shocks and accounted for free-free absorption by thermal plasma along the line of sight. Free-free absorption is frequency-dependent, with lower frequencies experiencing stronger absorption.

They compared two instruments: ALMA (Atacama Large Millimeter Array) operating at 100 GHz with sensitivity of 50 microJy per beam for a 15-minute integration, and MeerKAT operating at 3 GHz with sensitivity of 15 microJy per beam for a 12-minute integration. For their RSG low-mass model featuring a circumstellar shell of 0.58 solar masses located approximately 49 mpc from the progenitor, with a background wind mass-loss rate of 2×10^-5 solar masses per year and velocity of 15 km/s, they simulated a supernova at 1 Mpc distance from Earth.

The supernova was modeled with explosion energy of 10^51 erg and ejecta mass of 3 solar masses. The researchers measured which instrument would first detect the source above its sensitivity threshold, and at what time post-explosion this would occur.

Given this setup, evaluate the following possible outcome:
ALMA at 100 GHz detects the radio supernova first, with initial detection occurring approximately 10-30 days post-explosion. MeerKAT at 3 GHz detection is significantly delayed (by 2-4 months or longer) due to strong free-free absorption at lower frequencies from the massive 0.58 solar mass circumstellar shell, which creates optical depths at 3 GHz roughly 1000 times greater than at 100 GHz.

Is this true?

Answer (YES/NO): NO